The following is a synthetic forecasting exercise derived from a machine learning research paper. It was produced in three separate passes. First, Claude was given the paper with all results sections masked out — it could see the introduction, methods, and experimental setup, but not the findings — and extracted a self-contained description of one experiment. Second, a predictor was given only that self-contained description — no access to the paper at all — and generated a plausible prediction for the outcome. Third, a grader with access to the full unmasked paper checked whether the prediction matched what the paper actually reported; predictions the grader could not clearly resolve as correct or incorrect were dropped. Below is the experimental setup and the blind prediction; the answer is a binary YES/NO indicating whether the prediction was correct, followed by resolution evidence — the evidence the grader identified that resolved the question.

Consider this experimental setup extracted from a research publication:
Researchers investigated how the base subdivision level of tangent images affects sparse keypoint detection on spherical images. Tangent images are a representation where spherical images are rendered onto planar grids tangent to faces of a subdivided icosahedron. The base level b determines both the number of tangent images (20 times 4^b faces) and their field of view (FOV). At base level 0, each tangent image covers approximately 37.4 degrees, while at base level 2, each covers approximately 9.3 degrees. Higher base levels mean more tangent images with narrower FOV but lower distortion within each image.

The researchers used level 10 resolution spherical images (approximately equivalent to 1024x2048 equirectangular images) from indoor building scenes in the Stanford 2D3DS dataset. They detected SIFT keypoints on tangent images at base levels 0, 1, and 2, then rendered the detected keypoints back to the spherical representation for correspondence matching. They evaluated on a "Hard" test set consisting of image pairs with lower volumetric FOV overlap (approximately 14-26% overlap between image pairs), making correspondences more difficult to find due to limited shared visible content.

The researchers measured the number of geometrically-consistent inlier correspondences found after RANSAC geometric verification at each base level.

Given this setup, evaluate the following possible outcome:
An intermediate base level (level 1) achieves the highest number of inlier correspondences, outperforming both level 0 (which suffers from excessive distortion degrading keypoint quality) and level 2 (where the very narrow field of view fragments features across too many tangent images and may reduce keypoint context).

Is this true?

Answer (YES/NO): NO